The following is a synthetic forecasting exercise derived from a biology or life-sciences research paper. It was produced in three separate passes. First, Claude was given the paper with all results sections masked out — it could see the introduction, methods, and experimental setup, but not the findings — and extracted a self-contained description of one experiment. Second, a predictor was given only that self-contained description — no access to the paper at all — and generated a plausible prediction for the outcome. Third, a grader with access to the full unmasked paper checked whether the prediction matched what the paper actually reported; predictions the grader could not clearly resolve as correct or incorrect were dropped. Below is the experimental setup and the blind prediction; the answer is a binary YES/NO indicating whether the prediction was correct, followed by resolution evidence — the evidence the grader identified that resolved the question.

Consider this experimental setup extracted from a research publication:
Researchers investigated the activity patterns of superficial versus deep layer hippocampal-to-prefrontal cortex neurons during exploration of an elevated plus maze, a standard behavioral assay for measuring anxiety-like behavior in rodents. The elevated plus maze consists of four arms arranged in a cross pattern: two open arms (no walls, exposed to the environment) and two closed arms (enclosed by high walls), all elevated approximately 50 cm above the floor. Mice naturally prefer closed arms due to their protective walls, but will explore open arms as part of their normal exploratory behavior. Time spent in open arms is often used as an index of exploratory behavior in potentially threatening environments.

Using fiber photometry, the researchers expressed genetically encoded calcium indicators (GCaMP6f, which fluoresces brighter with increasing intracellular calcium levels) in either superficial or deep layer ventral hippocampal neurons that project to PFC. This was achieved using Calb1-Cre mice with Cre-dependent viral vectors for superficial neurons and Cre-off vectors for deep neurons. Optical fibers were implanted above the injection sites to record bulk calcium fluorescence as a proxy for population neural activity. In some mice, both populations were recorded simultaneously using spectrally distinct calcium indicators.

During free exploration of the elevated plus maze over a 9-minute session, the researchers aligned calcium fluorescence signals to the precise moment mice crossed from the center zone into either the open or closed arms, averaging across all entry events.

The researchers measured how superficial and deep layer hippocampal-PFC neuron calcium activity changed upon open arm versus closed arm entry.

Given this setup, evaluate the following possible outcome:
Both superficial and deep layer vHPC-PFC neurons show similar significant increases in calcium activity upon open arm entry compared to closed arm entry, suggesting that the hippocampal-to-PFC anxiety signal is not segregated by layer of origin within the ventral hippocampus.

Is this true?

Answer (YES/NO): NO